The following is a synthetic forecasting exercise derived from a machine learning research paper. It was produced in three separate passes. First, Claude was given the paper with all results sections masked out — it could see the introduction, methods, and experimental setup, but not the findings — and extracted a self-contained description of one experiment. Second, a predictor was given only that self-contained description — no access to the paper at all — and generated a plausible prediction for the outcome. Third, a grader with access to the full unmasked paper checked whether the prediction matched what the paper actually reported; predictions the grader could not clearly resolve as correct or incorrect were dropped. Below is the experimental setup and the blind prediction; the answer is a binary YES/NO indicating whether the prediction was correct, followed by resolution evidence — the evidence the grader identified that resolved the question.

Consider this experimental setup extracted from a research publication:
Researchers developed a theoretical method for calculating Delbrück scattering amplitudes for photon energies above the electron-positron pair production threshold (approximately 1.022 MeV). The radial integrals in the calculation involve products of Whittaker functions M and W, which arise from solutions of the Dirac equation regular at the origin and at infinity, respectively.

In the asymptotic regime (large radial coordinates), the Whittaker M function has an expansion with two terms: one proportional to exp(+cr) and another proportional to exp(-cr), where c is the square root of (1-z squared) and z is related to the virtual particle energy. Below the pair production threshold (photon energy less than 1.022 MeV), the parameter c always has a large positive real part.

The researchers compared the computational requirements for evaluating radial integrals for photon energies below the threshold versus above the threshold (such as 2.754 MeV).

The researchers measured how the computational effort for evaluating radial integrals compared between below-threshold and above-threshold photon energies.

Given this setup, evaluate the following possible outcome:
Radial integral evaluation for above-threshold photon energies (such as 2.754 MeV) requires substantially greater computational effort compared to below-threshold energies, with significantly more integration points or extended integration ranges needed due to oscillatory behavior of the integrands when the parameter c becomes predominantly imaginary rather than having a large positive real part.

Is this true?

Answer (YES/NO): YES